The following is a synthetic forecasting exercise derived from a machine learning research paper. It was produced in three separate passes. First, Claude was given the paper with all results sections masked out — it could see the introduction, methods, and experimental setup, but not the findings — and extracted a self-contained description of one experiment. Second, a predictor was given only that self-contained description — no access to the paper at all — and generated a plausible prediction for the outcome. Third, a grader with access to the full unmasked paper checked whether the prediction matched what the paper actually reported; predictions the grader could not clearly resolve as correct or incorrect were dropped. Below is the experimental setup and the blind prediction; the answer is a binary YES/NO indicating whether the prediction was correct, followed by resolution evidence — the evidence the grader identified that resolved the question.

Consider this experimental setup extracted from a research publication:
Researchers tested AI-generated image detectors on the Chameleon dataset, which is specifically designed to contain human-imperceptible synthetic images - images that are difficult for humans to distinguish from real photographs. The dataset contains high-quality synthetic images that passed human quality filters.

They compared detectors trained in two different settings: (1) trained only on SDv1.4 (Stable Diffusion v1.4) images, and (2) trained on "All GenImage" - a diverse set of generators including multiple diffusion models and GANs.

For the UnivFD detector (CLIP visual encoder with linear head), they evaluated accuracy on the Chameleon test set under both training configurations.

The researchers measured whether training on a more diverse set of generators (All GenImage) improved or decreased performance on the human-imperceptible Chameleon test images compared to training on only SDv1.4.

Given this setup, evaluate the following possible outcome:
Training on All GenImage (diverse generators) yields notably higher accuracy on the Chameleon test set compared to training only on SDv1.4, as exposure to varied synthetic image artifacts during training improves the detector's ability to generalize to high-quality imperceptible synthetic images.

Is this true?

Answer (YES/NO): YES